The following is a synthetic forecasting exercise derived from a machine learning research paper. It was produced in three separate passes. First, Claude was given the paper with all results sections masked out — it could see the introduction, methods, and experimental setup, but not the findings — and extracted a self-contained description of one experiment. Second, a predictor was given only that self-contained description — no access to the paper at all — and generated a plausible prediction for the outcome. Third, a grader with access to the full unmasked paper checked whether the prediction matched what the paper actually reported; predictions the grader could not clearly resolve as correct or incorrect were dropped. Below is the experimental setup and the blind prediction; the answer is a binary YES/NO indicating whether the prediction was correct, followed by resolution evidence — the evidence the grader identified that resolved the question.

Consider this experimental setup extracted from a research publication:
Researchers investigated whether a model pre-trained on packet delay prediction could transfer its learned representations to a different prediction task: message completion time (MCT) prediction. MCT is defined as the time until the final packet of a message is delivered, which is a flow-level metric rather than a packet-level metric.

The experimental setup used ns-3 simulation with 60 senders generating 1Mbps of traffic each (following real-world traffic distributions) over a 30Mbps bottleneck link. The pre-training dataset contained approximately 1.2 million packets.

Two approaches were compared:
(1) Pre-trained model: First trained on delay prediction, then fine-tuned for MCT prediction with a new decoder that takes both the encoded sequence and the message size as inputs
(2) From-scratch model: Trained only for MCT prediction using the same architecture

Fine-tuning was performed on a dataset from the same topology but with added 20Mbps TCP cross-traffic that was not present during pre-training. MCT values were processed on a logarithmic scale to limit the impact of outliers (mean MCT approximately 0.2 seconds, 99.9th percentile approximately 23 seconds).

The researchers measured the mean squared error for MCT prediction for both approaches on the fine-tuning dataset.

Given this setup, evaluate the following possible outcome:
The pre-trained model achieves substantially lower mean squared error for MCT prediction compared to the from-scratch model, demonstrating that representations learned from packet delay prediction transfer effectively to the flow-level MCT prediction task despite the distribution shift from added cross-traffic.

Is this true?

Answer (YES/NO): YES